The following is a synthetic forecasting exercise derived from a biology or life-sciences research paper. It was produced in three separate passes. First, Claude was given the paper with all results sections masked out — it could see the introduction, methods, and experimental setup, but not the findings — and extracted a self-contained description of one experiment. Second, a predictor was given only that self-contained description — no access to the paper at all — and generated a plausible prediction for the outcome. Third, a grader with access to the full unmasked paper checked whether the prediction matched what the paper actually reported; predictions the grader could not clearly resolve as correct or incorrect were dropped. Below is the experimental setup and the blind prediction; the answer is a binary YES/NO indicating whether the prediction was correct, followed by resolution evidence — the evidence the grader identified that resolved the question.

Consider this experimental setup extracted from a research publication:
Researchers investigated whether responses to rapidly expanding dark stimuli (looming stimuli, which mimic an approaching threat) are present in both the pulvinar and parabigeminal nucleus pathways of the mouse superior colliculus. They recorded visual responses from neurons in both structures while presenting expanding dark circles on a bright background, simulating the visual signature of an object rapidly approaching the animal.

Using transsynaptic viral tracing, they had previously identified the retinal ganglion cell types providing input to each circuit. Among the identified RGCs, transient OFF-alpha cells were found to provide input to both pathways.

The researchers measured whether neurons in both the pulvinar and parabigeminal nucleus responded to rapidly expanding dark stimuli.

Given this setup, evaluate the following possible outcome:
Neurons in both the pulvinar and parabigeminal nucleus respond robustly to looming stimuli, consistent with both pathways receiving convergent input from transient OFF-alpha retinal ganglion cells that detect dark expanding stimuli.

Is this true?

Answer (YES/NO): YES